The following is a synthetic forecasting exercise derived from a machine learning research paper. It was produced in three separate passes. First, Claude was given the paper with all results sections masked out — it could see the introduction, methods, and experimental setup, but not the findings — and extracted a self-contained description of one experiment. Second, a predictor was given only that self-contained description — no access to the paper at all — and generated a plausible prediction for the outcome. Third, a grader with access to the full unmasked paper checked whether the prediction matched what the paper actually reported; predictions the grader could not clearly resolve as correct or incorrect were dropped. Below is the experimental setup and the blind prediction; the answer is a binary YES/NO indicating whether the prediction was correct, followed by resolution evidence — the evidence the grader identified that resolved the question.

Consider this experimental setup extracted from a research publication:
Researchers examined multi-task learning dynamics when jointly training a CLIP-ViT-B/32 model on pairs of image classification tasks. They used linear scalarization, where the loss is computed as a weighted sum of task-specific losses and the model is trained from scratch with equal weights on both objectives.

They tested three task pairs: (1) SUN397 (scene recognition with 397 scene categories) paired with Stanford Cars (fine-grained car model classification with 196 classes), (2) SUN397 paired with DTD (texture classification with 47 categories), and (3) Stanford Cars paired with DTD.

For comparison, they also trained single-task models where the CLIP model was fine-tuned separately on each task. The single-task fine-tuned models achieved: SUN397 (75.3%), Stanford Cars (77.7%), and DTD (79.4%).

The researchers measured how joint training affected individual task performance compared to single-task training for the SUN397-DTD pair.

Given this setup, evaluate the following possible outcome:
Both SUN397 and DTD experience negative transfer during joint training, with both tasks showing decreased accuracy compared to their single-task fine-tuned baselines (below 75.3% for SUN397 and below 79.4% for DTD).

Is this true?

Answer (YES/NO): YES